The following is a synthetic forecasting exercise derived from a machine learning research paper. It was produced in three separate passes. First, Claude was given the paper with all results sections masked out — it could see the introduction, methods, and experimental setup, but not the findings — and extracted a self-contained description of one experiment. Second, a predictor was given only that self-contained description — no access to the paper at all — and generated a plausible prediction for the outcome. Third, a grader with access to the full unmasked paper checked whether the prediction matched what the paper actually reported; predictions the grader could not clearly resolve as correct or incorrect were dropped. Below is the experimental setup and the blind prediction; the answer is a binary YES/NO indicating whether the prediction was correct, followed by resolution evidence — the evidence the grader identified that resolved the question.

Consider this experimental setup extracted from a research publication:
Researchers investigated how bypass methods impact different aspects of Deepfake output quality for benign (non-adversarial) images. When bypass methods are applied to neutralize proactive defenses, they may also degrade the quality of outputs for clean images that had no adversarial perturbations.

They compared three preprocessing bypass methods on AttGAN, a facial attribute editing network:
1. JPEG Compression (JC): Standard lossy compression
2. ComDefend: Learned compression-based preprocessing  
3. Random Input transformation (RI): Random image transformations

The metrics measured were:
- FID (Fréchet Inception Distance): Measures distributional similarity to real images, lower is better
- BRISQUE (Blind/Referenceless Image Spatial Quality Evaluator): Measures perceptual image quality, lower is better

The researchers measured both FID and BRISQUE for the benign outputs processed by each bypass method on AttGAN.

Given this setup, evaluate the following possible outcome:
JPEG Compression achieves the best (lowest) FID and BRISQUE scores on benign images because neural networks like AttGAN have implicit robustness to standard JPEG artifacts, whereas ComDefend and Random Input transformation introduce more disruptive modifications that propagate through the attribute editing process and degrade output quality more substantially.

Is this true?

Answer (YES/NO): YES